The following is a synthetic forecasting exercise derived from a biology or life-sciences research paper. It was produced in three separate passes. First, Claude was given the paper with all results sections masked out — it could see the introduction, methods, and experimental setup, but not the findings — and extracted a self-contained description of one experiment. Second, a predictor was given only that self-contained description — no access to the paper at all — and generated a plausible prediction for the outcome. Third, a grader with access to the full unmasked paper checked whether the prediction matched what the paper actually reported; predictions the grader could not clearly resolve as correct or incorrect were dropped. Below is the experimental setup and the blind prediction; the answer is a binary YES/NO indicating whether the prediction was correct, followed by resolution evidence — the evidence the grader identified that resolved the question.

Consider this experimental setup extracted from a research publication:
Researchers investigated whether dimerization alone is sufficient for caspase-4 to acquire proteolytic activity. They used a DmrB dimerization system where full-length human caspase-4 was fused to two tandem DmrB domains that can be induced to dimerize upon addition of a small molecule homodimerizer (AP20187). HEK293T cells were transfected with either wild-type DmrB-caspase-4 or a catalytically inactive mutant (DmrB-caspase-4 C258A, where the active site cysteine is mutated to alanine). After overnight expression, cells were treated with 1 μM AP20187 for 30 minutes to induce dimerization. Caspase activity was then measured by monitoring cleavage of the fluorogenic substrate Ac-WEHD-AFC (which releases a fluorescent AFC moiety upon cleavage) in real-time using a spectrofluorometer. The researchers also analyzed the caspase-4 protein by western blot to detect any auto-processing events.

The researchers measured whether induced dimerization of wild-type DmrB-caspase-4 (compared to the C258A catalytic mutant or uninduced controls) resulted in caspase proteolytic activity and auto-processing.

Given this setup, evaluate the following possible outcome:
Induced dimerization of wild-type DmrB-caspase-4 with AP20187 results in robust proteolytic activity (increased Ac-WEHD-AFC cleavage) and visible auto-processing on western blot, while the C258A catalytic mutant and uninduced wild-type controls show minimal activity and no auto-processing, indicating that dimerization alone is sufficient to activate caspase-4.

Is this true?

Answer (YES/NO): YES